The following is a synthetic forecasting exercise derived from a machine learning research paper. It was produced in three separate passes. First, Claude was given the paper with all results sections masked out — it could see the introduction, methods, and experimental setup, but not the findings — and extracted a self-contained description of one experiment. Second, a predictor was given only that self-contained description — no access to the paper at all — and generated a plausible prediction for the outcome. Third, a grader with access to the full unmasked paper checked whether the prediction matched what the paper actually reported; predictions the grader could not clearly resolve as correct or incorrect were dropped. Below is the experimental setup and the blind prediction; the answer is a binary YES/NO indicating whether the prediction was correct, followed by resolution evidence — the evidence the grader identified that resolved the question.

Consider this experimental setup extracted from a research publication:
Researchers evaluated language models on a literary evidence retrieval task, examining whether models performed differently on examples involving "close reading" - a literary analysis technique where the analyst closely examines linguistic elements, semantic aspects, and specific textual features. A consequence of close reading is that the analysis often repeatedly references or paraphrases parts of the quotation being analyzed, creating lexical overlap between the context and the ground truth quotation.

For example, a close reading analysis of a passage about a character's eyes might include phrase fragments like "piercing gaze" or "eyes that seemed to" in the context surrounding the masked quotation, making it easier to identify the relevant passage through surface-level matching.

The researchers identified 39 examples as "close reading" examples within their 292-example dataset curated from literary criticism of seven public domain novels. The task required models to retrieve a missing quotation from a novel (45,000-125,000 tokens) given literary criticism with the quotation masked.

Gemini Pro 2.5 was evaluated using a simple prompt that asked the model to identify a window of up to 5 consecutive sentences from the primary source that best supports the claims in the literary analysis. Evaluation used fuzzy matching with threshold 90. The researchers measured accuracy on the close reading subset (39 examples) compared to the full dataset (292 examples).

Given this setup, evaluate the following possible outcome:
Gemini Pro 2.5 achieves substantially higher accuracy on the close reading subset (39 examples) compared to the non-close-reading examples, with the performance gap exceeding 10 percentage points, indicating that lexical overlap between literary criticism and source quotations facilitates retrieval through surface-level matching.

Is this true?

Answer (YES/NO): YES